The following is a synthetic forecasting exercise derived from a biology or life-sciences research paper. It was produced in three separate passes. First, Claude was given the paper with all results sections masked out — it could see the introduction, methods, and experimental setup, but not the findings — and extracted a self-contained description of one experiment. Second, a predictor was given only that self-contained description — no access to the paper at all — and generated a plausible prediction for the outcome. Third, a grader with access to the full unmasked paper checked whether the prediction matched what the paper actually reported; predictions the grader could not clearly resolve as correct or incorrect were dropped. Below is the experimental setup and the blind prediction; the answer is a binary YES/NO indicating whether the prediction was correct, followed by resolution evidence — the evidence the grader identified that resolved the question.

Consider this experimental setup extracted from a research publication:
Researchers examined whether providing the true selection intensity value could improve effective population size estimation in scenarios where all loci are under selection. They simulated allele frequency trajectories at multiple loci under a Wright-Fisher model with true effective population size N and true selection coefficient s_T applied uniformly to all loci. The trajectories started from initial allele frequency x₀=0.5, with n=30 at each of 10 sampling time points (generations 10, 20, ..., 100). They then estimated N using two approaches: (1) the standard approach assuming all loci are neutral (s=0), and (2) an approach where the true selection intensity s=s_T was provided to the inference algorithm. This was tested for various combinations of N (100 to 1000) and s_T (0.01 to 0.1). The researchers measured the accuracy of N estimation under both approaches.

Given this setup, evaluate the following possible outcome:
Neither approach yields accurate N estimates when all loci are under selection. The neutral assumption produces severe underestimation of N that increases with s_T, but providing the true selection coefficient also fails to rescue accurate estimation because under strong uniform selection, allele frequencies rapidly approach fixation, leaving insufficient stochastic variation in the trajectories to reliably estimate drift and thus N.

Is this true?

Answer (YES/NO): NO